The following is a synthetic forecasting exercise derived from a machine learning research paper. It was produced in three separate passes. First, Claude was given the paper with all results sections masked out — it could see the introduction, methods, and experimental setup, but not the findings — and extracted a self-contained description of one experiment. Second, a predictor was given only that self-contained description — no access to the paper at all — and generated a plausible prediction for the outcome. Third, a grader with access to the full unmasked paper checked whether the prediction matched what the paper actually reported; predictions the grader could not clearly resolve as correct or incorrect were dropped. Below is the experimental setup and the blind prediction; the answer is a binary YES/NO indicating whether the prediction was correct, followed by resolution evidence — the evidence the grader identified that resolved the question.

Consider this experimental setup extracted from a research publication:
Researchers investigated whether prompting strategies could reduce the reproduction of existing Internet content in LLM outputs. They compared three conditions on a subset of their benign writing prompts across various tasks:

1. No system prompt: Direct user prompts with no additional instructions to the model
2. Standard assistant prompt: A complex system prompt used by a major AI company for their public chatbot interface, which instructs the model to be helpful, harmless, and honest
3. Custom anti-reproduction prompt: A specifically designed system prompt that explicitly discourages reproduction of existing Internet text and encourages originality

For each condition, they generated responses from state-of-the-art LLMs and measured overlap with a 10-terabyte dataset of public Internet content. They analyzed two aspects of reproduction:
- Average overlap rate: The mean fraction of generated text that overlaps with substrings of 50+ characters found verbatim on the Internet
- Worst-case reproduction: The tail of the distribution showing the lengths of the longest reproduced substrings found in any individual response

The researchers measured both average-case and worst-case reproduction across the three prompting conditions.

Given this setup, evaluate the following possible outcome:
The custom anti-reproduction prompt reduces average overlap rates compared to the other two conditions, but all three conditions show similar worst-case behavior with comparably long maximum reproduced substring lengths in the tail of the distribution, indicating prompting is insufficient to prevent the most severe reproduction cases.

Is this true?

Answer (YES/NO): NO